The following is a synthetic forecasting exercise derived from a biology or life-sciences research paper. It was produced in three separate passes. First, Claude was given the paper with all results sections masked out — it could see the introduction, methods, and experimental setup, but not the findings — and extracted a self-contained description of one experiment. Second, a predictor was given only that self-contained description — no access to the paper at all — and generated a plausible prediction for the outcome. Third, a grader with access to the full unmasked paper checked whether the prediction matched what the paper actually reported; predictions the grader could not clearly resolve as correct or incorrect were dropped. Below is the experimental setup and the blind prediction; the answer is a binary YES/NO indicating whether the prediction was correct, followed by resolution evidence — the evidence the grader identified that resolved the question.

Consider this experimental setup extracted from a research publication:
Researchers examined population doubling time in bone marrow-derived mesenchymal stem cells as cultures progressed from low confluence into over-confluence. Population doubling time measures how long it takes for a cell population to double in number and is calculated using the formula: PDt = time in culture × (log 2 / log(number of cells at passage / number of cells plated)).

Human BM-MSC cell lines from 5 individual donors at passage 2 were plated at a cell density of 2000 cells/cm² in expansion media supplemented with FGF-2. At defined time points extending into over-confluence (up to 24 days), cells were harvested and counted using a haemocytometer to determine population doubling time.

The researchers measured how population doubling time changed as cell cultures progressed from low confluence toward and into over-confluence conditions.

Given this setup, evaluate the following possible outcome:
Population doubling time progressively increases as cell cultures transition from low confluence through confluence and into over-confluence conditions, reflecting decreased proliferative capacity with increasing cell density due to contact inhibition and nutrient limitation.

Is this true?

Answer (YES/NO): YES